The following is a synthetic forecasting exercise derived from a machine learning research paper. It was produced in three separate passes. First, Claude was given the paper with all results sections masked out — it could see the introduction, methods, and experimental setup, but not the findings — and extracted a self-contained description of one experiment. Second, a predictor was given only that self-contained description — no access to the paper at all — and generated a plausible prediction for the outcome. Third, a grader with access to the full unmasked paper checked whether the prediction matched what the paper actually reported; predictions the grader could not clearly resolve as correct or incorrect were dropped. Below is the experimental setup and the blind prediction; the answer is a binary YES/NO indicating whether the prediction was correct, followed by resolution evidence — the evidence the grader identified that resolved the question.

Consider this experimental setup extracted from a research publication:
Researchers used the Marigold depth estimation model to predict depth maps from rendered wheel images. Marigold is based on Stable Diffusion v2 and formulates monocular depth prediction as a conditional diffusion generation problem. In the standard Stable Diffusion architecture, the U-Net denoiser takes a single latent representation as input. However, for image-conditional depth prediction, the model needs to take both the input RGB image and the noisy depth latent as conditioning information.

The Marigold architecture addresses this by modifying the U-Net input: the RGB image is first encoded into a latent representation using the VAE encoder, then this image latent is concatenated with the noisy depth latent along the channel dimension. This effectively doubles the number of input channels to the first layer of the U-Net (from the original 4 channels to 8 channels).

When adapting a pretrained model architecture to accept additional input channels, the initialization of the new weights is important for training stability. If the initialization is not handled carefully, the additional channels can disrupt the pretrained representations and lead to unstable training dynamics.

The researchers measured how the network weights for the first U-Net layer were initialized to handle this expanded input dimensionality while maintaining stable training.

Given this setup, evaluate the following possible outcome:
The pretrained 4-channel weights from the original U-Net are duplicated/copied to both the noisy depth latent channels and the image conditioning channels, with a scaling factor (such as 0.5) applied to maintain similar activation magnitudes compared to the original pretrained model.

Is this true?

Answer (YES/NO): YES